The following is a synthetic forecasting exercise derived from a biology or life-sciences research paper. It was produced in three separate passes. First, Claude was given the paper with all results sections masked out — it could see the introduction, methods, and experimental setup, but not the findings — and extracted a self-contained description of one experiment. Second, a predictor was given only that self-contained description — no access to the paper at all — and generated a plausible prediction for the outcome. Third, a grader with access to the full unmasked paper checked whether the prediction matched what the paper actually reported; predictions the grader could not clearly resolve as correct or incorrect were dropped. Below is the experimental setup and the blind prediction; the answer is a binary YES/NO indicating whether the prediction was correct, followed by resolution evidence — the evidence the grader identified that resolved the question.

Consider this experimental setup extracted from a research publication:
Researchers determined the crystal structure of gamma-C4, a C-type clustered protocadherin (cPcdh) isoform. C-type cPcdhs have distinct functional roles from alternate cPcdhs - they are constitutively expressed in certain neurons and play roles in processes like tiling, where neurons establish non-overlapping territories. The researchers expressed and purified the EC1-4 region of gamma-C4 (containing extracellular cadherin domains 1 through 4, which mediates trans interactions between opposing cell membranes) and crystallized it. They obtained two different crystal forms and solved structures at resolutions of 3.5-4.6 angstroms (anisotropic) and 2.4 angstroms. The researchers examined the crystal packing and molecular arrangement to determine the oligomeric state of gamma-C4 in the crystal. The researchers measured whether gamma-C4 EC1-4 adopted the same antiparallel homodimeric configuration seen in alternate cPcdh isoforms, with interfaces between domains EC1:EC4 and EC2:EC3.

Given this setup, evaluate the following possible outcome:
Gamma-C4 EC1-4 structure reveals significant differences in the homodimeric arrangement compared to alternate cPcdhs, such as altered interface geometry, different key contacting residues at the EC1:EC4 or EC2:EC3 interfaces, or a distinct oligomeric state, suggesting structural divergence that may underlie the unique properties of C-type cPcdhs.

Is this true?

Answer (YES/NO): NO